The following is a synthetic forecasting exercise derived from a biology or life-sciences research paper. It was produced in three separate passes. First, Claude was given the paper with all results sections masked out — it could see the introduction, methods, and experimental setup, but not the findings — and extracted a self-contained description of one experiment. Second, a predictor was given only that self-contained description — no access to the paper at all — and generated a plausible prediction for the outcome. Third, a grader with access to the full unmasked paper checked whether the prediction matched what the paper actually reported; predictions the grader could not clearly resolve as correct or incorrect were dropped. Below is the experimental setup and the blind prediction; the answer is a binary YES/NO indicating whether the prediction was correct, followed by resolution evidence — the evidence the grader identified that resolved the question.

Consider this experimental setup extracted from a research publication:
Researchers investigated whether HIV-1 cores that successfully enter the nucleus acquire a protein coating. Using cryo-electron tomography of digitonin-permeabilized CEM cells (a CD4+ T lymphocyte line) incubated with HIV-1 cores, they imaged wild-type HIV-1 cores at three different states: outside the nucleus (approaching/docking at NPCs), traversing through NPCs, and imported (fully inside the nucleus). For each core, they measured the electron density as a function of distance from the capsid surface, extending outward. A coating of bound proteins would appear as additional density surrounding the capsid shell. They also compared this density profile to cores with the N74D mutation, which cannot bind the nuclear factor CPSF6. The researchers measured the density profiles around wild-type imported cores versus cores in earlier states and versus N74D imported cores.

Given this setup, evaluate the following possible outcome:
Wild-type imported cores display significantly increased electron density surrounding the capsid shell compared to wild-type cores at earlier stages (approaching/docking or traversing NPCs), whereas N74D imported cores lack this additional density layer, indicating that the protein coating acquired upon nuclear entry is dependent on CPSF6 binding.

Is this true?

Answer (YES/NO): YES